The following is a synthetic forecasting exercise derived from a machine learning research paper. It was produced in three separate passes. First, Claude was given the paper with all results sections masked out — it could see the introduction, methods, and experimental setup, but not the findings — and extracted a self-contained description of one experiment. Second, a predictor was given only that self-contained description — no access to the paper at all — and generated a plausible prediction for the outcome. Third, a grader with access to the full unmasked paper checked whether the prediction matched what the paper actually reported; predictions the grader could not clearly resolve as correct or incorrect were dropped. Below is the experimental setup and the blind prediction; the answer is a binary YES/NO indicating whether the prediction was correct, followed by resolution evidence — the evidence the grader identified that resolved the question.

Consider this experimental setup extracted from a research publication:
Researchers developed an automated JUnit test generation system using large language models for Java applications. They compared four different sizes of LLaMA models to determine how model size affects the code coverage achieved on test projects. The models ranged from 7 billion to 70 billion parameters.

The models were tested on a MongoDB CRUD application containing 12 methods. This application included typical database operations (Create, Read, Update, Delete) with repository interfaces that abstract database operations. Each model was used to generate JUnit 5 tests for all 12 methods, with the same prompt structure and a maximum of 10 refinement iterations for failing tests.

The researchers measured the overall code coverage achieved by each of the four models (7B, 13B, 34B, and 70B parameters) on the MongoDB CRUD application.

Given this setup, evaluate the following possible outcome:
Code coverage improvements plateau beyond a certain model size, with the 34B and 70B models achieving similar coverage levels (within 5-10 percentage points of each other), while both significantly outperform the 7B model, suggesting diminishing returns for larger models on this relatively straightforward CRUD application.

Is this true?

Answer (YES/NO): NO